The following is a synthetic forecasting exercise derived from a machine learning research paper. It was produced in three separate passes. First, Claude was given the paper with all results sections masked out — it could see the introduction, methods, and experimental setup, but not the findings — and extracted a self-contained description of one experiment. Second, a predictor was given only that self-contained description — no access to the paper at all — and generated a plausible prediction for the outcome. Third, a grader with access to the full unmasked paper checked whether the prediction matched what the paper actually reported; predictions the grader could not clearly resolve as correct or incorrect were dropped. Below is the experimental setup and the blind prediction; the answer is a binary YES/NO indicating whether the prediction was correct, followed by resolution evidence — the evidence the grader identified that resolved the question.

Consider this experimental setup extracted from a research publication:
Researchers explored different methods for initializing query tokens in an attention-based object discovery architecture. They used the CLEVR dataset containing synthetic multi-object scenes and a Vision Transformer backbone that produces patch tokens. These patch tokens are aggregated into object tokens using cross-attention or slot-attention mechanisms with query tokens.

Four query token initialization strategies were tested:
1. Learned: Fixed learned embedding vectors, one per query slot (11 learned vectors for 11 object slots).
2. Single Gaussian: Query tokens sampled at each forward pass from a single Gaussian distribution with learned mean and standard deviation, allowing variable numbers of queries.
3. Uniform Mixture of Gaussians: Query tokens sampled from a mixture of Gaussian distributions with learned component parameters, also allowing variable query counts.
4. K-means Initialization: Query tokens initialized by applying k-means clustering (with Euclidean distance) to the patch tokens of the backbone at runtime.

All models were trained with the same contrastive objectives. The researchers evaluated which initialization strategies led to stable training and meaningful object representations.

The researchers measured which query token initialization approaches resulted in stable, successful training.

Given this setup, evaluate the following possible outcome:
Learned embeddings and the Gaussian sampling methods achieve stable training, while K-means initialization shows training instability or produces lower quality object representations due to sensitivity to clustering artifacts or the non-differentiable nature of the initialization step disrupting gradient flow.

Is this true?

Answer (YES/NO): NO